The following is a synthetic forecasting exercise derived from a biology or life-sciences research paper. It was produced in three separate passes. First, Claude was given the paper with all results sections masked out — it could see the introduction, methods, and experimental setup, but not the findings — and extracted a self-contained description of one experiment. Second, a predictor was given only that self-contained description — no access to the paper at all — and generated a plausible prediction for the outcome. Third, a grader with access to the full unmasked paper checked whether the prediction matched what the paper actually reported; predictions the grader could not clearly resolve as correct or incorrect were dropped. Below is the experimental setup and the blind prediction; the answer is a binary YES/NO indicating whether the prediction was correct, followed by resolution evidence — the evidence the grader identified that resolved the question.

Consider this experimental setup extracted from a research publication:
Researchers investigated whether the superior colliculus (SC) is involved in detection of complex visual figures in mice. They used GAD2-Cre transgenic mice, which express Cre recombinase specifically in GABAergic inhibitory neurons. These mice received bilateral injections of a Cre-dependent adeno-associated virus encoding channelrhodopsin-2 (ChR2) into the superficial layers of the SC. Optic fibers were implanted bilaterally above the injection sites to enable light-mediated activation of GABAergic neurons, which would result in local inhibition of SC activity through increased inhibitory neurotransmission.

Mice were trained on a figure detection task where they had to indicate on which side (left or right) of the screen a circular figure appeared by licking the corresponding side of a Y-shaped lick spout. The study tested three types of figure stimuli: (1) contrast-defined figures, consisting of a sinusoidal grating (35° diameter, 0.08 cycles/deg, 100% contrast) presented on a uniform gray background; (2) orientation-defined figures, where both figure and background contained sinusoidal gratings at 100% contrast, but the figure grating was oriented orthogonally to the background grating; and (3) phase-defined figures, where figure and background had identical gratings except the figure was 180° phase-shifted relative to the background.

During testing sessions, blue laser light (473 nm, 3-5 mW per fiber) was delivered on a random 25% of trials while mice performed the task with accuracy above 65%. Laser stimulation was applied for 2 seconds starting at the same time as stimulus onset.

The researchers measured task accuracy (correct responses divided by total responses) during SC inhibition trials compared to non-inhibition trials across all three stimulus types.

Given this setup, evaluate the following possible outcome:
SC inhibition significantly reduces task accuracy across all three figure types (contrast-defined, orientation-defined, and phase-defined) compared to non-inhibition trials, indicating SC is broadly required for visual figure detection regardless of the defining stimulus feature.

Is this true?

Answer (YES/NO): YES